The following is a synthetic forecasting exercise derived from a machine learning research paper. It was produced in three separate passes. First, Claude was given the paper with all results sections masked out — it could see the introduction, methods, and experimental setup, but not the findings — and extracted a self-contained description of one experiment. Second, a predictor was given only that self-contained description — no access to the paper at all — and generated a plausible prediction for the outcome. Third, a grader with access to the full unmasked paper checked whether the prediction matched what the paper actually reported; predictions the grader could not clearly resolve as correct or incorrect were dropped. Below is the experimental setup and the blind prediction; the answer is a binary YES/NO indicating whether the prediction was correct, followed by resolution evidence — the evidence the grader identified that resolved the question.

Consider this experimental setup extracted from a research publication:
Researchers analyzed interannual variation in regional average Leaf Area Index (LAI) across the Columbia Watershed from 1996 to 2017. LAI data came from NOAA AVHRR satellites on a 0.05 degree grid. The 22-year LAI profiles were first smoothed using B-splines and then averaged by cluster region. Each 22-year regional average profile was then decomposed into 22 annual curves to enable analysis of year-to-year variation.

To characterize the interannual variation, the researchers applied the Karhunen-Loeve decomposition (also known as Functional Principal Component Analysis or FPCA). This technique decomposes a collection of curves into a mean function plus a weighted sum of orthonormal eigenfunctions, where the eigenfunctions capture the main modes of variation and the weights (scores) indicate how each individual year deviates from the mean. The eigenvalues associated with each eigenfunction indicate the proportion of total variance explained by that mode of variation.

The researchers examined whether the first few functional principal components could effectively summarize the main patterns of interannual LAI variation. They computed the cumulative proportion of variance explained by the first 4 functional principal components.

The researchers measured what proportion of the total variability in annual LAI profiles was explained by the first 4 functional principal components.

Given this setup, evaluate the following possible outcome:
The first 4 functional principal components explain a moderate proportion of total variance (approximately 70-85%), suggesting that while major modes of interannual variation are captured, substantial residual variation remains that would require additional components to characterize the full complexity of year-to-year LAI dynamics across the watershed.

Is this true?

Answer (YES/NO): NO